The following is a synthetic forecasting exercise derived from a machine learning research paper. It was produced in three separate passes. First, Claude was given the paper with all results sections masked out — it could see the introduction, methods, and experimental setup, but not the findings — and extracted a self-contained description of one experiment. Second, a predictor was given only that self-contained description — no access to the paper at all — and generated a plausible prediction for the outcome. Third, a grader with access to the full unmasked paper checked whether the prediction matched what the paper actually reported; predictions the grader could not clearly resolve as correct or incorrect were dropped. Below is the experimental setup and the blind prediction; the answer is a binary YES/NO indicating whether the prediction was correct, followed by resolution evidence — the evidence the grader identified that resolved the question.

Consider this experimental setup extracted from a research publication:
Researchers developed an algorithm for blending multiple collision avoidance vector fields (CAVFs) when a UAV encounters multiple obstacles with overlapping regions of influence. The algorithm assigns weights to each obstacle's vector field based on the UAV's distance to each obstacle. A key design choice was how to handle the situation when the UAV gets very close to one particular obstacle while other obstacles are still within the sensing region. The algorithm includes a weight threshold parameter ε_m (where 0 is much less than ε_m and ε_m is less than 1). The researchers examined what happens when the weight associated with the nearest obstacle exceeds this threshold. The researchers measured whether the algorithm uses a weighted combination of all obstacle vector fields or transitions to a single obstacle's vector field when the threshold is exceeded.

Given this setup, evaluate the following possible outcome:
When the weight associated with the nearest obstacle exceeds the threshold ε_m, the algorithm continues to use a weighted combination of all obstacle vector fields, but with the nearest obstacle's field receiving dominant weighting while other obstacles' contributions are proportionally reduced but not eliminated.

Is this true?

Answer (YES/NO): NO